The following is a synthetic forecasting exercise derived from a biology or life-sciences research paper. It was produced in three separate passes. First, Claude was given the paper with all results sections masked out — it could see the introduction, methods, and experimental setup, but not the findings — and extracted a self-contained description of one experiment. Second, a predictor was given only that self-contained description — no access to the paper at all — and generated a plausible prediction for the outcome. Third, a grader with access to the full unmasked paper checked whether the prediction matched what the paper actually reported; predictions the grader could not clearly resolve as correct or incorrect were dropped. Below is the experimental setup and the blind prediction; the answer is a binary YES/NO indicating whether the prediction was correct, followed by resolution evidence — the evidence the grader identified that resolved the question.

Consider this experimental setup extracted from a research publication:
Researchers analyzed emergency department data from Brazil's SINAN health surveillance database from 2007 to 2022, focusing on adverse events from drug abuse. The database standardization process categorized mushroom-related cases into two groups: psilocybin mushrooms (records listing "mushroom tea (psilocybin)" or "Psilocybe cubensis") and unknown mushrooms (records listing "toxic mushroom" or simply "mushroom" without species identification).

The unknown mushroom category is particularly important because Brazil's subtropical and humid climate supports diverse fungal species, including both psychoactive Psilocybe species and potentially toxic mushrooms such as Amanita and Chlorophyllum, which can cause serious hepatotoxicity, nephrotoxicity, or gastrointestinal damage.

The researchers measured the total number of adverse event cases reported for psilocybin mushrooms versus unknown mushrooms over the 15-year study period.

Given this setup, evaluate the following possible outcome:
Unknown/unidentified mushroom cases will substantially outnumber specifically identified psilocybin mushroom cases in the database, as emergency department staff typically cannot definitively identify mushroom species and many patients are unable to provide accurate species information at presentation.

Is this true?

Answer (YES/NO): YES